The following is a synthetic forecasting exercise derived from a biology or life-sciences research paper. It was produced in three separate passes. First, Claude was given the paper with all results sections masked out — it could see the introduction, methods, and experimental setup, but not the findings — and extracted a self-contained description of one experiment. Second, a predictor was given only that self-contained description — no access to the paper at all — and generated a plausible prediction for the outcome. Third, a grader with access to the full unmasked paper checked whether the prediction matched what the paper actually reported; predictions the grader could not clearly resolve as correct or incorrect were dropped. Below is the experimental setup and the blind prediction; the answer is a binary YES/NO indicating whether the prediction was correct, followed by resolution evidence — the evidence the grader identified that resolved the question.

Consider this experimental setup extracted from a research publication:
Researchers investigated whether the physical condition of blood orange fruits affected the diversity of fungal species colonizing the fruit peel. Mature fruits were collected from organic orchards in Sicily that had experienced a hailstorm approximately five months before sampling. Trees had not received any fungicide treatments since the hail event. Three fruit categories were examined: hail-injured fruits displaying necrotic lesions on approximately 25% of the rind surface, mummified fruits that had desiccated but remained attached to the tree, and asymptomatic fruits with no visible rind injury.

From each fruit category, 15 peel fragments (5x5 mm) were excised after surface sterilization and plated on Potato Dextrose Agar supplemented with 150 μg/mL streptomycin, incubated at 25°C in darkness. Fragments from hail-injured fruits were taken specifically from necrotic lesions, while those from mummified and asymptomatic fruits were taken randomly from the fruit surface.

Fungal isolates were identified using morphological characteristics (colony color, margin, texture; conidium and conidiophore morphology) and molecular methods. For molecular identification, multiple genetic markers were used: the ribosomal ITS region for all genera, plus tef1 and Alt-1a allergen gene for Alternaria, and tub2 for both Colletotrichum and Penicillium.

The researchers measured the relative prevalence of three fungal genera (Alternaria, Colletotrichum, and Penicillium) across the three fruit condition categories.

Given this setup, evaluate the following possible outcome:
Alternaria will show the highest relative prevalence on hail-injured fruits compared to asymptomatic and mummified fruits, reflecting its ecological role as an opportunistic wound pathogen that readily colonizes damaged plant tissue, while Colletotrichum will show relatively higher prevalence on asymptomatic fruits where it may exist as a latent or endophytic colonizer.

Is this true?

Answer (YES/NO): NO